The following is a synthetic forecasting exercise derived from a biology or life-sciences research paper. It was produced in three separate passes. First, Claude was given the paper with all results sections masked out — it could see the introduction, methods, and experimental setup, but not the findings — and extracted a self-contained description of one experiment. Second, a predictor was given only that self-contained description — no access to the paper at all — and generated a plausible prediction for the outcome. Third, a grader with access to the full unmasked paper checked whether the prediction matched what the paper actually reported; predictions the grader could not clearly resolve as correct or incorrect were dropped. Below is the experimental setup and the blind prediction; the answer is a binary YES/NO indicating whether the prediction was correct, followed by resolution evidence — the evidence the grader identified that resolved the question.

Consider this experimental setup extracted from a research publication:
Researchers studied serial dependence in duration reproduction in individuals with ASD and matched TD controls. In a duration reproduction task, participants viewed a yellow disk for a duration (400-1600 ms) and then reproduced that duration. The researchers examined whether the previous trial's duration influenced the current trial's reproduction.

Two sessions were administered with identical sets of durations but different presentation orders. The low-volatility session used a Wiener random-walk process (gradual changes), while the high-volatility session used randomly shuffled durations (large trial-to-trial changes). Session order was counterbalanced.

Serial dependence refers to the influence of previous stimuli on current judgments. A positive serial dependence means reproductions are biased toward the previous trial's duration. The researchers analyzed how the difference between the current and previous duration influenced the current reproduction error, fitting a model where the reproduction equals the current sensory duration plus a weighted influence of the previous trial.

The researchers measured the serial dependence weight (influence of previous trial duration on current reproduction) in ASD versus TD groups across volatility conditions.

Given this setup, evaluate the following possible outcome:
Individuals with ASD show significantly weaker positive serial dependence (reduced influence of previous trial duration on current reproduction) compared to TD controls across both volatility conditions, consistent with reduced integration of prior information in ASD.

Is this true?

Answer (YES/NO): NO